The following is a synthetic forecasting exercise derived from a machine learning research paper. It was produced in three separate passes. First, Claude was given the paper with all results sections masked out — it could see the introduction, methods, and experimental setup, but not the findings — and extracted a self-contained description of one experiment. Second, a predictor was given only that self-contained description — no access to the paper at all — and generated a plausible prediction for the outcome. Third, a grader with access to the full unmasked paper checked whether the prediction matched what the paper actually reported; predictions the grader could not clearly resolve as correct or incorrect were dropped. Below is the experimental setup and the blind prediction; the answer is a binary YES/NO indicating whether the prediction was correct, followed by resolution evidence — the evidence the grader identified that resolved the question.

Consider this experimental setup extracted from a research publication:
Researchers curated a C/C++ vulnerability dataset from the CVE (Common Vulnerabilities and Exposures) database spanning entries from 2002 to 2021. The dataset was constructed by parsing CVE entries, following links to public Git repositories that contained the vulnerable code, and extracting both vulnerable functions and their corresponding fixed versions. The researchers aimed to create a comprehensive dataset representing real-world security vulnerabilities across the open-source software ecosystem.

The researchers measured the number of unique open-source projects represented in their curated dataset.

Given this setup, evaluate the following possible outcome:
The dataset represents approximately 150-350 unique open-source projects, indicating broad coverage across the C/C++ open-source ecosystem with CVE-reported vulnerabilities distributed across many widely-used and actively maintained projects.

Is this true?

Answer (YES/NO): NO